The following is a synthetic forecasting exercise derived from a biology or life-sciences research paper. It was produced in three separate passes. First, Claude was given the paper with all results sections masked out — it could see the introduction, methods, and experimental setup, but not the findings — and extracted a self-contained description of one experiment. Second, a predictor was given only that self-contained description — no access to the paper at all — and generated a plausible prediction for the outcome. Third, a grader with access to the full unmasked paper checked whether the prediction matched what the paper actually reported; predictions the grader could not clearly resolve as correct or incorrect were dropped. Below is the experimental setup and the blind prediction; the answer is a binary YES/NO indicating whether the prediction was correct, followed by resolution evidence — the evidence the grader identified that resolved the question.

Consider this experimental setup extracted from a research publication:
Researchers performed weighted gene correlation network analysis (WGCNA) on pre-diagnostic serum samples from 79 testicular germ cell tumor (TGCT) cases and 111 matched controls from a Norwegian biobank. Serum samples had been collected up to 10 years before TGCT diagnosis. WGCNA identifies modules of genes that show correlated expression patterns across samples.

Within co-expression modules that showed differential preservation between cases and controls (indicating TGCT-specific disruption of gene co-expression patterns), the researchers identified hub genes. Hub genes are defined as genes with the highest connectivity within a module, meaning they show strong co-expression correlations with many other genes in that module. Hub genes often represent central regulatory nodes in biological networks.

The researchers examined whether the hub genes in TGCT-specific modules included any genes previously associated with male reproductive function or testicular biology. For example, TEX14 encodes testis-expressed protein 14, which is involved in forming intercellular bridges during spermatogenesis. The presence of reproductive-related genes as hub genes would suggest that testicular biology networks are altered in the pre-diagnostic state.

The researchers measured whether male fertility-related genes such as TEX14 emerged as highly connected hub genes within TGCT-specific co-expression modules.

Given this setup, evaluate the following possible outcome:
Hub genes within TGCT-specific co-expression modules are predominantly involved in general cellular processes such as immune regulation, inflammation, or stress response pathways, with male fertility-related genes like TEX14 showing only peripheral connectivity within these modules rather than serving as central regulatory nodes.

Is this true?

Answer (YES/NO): NO